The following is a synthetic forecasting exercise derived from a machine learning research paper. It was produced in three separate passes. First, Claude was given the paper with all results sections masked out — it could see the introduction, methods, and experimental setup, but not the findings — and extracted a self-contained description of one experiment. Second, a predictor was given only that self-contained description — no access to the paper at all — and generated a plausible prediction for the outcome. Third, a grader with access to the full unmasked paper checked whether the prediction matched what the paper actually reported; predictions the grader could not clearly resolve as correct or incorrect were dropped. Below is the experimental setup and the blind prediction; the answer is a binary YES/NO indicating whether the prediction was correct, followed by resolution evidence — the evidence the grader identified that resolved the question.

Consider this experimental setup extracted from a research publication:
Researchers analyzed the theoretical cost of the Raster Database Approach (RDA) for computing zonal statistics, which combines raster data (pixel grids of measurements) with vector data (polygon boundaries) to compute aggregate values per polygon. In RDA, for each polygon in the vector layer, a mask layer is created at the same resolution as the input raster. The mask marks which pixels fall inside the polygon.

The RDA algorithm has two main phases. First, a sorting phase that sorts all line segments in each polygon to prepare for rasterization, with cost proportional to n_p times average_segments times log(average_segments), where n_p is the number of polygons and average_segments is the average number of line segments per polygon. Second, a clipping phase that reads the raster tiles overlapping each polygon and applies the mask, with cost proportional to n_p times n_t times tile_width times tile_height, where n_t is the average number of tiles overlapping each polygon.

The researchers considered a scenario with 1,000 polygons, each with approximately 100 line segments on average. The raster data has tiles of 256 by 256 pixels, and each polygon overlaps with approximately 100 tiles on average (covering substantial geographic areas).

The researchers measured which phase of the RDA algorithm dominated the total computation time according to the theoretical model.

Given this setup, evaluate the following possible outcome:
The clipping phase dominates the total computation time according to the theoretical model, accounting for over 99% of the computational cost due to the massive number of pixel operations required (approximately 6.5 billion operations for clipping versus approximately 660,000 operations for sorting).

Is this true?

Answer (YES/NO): YES